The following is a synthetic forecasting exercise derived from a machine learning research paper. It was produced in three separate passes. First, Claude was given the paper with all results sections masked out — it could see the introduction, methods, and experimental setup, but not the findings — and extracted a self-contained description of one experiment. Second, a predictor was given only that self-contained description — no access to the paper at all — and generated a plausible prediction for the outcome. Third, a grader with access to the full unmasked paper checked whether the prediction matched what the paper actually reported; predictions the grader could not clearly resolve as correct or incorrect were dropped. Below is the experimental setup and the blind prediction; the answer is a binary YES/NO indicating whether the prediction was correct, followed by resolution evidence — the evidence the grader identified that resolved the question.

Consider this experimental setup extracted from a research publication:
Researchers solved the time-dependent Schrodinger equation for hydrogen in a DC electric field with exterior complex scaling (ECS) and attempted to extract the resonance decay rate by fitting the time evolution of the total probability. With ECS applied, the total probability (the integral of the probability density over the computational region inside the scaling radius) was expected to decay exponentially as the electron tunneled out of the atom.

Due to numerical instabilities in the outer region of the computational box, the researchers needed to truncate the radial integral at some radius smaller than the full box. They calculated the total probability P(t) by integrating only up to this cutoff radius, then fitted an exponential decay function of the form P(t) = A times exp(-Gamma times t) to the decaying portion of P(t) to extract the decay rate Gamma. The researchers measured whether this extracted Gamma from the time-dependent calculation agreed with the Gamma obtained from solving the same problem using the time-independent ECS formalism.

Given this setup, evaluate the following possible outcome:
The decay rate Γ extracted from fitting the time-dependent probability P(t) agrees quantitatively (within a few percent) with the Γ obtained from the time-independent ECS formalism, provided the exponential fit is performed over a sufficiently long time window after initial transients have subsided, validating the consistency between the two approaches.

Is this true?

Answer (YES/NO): NO